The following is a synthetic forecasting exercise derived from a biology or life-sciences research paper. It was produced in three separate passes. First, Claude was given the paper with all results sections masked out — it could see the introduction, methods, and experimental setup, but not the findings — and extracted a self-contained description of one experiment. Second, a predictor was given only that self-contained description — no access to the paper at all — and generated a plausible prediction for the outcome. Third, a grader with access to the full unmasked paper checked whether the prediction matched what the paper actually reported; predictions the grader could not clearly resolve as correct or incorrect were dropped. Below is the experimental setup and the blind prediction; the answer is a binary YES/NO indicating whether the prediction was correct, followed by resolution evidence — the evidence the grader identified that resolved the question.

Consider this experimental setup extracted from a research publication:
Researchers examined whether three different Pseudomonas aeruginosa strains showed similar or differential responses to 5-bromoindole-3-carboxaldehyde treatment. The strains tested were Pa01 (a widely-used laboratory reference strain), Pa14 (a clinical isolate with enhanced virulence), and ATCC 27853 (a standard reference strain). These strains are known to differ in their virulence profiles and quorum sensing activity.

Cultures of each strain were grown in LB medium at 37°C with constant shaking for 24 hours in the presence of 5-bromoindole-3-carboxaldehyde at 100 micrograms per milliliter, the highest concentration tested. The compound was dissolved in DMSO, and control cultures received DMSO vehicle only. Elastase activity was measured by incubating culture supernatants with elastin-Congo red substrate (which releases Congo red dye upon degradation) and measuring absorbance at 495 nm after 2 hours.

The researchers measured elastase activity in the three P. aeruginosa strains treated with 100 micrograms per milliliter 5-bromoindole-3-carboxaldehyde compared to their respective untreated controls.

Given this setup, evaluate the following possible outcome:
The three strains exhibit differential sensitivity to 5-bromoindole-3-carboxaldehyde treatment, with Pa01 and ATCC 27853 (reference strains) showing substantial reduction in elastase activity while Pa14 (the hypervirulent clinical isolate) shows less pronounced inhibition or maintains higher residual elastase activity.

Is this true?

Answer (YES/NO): NO